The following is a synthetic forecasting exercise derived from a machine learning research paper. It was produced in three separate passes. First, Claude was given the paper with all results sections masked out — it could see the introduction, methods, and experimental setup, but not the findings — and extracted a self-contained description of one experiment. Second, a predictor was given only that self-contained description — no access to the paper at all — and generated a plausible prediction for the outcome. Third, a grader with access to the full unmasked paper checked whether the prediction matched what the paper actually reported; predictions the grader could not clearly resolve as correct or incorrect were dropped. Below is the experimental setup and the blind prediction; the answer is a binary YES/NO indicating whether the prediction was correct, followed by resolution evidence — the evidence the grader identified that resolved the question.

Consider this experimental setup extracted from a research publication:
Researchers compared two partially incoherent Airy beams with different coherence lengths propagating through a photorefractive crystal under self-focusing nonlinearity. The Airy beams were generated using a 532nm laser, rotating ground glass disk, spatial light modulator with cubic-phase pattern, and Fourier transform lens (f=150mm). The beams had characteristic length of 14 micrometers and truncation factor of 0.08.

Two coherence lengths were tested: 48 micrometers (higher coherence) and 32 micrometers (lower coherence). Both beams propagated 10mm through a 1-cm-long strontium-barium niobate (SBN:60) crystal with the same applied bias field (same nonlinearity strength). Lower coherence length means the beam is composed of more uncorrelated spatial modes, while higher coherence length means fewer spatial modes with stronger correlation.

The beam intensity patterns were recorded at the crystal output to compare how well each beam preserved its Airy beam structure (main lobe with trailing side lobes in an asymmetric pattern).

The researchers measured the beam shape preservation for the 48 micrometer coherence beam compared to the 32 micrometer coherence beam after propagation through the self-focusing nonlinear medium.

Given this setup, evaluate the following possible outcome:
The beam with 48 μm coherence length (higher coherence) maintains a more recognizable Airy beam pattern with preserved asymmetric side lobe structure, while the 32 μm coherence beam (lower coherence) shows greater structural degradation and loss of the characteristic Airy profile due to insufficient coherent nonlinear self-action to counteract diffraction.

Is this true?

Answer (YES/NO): NO